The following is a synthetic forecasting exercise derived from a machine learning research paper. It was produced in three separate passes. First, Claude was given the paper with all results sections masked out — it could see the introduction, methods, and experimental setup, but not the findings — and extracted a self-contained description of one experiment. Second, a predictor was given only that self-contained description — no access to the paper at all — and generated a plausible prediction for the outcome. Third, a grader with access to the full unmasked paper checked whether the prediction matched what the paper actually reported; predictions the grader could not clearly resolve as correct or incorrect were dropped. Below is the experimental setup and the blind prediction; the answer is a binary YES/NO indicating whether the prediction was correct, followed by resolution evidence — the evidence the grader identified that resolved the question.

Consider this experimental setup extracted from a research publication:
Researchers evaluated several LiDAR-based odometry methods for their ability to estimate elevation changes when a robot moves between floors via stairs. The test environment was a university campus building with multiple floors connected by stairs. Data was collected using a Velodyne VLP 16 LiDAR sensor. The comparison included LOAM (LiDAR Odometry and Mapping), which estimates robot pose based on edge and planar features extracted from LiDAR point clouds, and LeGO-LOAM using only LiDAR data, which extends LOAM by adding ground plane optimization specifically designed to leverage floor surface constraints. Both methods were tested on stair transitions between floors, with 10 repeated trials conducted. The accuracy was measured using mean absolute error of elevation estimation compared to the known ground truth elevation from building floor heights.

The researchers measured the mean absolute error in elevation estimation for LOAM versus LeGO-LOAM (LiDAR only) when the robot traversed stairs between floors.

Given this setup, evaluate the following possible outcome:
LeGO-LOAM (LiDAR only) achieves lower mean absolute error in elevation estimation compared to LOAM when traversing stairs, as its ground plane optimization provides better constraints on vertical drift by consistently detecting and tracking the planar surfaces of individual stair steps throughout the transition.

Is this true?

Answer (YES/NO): NO